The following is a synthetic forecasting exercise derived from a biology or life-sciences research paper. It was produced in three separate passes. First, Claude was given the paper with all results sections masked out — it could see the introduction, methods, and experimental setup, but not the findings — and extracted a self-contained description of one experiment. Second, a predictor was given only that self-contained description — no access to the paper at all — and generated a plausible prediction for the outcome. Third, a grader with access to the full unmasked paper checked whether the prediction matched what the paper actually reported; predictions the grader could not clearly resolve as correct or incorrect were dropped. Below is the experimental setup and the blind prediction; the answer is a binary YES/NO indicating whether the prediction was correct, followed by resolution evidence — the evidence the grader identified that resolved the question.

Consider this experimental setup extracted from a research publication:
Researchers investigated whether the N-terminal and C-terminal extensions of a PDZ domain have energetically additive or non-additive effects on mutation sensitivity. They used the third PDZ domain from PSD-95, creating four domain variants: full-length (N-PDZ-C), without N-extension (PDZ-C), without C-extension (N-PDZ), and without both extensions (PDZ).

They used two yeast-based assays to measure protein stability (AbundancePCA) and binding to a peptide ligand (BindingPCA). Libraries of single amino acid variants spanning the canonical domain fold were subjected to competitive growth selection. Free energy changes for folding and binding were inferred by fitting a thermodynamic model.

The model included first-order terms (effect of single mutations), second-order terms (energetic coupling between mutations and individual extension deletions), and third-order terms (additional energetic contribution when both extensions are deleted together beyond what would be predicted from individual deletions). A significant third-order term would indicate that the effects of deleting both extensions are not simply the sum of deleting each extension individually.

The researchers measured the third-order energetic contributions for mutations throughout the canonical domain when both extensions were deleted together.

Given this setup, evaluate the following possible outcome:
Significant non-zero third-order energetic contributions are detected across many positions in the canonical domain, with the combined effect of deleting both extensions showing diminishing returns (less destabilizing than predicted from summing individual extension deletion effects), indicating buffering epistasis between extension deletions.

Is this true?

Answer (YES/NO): NO